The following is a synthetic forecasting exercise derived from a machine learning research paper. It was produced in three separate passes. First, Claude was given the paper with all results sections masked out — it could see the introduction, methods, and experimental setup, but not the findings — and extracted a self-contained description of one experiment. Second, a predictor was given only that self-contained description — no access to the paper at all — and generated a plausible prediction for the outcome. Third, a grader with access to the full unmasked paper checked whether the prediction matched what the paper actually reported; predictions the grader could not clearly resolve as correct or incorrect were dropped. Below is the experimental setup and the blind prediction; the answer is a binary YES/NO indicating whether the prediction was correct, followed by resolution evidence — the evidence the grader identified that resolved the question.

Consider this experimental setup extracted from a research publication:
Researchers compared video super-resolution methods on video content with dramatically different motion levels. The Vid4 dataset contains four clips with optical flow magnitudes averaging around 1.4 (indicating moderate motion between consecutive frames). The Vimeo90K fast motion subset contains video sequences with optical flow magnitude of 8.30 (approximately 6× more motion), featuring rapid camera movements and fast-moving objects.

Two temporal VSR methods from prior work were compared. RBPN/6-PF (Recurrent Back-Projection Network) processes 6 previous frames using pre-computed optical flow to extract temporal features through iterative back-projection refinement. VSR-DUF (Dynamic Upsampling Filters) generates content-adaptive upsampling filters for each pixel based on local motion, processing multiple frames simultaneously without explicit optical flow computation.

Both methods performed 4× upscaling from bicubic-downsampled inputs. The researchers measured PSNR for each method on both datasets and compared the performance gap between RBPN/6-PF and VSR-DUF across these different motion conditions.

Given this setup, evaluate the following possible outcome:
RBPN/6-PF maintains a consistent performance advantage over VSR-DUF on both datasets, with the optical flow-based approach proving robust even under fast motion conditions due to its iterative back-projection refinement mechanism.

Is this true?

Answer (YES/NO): NO